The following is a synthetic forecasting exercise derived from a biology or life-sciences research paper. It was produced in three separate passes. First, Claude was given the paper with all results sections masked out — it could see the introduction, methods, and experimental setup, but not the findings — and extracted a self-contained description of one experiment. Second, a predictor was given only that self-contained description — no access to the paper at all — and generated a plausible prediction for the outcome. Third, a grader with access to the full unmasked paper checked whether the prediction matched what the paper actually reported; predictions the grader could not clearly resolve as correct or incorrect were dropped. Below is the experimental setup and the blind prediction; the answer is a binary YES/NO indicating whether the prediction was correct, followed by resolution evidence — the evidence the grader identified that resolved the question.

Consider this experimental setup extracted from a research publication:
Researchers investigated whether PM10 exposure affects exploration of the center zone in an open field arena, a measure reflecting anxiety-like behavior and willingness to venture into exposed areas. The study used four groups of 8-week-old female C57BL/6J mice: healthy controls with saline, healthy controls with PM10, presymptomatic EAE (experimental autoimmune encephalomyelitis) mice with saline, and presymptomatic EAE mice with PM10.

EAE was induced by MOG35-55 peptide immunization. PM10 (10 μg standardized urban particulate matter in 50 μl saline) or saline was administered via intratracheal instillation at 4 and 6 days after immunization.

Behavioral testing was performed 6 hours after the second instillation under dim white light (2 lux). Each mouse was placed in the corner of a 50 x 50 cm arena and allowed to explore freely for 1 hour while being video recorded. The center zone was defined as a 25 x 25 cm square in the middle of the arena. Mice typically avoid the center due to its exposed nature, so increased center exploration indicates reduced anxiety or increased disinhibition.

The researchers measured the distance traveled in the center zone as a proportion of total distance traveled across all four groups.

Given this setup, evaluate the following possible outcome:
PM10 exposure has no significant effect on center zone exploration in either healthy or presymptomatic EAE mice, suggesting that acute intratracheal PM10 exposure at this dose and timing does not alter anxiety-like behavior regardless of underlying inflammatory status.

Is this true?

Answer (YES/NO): NO